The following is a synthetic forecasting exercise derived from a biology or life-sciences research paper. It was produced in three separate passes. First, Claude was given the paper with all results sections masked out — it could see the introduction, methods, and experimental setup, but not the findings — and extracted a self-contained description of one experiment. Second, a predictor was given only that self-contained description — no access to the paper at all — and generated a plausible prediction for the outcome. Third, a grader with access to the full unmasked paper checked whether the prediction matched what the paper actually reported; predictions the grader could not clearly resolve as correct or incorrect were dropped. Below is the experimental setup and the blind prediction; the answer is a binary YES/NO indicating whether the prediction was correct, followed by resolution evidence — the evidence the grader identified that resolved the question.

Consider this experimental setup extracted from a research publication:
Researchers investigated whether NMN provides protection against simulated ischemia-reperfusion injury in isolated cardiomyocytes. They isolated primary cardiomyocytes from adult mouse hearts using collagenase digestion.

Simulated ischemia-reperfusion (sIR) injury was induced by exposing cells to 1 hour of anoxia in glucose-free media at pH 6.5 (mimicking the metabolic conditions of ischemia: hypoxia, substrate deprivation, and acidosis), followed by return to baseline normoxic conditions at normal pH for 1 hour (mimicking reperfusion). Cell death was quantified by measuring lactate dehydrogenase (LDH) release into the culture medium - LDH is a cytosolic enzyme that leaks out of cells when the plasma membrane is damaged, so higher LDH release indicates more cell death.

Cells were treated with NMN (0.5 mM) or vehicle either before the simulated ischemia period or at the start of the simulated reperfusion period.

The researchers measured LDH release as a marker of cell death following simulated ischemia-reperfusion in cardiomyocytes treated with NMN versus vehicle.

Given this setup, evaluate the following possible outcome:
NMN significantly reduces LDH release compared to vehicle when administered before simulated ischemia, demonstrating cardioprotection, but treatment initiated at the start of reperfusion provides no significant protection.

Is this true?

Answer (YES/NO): NO